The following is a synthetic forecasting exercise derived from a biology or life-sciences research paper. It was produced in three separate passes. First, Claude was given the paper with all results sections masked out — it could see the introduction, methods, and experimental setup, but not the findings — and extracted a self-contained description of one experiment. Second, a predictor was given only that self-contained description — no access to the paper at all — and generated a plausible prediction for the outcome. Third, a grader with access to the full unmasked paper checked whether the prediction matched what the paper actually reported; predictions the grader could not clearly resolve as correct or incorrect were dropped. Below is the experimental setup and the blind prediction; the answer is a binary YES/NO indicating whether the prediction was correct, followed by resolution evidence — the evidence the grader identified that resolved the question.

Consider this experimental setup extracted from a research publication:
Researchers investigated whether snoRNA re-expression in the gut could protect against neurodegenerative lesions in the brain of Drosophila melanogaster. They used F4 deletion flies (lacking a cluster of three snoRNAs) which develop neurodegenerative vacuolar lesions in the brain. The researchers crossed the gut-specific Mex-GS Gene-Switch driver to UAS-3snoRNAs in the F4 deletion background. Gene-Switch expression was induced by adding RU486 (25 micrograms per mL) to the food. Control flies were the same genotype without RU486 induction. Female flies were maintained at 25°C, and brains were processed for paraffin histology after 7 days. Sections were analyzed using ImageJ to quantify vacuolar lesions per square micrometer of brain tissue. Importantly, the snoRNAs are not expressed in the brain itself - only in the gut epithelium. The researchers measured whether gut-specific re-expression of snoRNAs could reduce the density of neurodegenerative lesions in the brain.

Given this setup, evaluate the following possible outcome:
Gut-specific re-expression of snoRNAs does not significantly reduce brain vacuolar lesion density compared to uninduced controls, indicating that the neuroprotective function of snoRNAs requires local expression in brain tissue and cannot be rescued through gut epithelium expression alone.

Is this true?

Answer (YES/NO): NO